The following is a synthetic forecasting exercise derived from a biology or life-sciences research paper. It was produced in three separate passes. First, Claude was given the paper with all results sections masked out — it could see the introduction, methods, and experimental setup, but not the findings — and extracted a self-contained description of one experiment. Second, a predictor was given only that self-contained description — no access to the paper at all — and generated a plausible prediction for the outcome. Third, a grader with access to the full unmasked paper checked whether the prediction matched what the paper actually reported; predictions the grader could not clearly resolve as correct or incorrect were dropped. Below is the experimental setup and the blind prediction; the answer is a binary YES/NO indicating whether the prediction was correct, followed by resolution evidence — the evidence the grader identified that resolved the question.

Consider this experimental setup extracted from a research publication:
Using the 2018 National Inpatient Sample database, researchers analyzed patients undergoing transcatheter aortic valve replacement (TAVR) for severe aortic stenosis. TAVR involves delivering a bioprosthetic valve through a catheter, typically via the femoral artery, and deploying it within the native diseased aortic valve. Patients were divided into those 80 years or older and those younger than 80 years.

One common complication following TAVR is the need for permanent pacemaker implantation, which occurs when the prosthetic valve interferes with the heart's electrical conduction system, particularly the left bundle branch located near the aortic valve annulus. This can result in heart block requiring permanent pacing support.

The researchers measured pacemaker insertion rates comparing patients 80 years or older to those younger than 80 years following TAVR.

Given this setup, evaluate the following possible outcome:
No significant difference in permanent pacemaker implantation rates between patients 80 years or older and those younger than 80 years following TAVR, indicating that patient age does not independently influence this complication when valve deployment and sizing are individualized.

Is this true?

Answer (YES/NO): NO